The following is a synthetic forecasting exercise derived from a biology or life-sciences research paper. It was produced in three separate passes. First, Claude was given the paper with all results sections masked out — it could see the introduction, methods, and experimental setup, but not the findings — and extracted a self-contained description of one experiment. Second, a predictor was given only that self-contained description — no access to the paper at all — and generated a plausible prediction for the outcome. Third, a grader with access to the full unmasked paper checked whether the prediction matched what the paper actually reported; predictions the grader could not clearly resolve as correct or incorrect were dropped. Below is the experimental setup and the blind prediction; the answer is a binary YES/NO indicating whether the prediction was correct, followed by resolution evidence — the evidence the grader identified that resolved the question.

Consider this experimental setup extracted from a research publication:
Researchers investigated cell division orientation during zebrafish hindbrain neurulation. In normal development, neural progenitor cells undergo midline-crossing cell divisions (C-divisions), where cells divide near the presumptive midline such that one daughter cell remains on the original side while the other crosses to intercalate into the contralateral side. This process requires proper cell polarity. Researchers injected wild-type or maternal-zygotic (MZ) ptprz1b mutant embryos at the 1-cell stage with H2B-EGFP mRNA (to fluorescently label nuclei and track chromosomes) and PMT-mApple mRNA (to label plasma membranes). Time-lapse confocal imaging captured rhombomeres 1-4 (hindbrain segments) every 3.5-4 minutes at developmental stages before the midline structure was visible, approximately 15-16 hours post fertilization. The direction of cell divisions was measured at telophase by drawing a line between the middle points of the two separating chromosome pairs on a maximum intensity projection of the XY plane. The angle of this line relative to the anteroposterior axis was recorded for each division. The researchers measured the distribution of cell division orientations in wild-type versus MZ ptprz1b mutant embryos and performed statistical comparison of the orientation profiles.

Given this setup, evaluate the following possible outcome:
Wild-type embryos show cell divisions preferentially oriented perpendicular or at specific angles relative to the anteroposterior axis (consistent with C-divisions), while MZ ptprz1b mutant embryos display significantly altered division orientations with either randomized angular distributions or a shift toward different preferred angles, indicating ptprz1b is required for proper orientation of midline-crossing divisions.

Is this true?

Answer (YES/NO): YES